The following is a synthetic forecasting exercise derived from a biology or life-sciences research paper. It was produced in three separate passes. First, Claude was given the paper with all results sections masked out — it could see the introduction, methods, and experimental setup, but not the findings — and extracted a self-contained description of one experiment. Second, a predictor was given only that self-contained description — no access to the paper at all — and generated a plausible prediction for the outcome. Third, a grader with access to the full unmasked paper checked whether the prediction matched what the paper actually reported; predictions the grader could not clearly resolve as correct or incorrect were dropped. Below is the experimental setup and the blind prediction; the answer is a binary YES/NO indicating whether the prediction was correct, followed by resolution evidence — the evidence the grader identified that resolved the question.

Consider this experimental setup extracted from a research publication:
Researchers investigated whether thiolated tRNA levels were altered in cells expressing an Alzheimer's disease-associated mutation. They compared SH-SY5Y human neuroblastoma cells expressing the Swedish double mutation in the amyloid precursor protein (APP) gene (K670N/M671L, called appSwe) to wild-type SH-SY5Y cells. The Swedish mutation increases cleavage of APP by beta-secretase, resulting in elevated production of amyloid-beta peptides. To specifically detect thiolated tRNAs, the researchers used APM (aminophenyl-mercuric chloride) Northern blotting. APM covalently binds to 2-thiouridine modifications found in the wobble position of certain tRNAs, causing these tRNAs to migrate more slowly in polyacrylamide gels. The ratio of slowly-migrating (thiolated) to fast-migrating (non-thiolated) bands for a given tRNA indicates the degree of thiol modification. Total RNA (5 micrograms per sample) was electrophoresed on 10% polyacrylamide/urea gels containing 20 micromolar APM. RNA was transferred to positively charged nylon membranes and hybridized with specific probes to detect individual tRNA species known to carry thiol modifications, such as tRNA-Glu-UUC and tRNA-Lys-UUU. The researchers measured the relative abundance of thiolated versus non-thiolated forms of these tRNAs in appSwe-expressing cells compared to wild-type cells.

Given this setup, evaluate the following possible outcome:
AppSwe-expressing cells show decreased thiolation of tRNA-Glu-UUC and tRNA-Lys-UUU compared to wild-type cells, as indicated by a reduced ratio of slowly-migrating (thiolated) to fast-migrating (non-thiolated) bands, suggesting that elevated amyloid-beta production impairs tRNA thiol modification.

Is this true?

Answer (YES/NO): NO